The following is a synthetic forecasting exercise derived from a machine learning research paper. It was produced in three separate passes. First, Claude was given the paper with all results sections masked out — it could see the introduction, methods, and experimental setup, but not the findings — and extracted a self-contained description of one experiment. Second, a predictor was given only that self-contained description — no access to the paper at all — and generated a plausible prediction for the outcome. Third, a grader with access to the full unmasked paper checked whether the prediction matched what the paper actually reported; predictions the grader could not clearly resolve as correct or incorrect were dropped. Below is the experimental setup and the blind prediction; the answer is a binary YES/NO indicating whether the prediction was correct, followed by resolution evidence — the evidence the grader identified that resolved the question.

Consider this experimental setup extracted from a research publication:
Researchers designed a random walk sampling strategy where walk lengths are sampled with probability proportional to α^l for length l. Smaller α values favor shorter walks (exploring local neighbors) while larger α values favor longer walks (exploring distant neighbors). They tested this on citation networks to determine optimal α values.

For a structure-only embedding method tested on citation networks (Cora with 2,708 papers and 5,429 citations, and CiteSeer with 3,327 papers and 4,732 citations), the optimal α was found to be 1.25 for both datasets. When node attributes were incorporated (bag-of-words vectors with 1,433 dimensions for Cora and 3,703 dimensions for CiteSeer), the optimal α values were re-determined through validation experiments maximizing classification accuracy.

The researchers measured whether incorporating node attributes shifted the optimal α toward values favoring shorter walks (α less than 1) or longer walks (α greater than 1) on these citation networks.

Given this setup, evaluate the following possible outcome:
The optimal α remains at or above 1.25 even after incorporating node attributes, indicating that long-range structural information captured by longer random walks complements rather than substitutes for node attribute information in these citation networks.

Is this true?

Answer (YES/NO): NO